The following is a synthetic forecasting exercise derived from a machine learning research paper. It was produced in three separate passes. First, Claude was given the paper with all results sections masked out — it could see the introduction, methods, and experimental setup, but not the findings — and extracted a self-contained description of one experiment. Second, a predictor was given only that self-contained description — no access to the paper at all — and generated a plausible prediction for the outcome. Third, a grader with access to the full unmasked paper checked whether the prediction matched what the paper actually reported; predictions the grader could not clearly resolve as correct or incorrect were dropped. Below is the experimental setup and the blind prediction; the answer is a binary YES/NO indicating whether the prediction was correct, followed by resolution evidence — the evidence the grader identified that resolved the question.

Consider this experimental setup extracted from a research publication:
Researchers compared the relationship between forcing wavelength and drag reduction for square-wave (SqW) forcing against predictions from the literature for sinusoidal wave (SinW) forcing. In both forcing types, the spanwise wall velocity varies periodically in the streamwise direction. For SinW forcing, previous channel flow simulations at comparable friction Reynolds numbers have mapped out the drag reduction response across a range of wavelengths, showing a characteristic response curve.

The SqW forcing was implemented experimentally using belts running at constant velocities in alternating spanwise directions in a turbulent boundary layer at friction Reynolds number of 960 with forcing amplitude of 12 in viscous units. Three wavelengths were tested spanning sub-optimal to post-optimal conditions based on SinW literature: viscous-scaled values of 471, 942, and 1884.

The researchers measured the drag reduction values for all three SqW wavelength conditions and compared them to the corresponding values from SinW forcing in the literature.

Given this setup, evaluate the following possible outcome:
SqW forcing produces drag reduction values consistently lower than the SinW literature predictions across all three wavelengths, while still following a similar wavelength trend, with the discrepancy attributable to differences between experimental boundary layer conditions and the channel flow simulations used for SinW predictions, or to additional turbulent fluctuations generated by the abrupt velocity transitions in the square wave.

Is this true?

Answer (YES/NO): NO